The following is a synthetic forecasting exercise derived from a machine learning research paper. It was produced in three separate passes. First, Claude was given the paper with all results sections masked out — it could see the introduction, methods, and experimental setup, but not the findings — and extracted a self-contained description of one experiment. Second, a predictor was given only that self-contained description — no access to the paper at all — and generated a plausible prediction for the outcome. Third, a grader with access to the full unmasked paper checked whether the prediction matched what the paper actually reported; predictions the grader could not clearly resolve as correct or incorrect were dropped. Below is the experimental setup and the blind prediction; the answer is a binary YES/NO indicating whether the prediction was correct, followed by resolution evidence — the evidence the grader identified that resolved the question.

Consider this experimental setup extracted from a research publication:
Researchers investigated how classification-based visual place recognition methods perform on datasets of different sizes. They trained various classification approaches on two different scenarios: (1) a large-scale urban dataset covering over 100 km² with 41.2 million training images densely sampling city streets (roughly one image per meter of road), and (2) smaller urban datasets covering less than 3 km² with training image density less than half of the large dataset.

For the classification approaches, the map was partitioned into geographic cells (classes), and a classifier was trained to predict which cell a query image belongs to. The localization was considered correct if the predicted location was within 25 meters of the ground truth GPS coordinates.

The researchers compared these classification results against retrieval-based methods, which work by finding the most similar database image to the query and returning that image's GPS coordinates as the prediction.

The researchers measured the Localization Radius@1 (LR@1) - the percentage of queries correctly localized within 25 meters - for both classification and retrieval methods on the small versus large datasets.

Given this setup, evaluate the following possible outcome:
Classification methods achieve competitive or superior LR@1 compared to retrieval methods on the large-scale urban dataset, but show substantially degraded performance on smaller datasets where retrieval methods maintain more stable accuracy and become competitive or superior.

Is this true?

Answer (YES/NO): NO